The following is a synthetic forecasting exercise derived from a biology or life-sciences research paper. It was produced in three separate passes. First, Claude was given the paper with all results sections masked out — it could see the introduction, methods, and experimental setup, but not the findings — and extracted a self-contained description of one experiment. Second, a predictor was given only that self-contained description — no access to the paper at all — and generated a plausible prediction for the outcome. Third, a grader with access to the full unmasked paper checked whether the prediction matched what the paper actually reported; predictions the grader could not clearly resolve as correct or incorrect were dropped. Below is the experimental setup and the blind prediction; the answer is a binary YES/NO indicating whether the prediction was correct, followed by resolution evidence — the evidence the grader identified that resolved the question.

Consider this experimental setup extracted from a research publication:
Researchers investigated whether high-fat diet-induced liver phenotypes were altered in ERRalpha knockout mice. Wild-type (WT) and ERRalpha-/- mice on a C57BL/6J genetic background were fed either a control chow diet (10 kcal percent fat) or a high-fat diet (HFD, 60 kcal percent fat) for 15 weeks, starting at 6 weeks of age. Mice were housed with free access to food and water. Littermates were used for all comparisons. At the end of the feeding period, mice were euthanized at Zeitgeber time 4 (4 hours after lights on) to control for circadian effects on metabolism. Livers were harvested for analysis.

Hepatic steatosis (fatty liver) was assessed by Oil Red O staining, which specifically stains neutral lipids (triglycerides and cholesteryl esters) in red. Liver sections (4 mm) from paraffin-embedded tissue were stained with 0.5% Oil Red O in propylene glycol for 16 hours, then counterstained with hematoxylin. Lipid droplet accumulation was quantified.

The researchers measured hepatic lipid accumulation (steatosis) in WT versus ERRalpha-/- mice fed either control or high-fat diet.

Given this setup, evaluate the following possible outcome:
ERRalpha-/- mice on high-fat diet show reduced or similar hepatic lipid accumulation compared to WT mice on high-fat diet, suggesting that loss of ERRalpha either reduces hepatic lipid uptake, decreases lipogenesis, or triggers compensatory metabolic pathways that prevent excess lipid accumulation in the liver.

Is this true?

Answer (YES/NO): YES